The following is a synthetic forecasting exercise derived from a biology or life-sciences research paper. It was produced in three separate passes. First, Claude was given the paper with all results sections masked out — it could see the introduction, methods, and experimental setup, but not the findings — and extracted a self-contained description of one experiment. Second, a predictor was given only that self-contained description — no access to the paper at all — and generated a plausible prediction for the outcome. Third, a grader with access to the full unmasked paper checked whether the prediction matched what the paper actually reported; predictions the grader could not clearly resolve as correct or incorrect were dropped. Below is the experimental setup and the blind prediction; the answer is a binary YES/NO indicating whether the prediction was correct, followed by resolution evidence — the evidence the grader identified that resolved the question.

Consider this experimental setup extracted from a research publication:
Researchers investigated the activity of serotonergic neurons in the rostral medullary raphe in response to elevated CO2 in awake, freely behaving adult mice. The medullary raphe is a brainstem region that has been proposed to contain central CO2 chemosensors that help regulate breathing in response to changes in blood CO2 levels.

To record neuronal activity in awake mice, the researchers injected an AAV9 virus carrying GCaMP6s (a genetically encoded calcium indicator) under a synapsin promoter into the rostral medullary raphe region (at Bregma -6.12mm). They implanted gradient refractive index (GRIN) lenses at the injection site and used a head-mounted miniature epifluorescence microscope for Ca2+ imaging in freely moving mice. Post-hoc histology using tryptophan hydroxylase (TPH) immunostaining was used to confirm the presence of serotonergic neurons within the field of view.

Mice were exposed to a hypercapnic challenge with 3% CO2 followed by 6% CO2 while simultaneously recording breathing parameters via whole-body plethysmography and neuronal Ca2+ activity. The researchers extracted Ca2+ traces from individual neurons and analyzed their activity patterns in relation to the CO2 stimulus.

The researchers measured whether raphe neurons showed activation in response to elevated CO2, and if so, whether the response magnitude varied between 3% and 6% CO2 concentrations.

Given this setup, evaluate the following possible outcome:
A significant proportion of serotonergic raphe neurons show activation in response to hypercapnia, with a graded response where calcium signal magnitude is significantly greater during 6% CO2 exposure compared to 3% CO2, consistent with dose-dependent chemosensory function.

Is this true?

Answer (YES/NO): YES